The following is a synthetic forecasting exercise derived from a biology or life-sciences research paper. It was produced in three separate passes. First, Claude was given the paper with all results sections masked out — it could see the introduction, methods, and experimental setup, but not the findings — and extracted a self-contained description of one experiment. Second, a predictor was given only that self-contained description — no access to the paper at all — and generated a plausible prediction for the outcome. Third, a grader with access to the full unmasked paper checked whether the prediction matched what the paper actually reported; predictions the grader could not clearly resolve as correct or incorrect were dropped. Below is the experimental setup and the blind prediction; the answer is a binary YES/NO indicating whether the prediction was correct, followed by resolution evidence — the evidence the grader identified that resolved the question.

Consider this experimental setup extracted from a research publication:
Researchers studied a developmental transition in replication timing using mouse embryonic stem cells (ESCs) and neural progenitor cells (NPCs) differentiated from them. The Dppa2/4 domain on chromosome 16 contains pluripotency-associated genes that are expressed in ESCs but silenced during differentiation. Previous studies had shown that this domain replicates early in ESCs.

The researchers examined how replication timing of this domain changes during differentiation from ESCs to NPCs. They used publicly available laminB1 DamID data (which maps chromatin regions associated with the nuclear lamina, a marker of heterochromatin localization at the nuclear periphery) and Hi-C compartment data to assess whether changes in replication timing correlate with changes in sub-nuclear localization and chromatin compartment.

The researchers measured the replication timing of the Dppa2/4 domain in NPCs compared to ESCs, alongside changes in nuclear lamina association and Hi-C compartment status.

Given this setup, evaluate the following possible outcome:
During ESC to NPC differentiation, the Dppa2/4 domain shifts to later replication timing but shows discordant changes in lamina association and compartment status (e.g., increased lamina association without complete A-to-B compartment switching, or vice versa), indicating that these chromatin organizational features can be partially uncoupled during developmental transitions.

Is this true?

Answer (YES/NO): NO